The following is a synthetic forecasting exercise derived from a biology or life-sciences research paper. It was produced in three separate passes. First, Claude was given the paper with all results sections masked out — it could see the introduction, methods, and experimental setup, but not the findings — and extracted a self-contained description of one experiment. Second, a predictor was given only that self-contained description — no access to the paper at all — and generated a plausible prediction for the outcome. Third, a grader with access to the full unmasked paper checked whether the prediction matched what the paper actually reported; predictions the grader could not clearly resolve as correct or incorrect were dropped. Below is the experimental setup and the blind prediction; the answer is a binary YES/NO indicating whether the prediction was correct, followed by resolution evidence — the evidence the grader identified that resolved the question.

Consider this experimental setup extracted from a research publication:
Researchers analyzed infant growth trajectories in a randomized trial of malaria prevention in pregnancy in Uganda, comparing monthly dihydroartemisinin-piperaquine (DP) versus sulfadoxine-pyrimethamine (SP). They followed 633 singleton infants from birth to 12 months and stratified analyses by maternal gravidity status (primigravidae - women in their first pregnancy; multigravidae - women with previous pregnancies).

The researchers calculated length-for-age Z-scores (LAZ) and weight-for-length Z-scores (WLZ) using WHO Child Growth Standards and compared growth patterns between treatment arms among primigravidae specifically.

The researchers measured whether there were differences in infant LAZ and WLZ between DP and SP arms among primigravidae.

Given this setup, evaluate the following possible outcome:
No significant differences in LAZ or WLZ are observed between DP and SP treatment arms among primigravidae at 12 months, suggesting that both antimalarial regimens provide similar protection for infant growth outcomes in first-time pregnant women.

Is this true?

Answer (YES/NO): YES